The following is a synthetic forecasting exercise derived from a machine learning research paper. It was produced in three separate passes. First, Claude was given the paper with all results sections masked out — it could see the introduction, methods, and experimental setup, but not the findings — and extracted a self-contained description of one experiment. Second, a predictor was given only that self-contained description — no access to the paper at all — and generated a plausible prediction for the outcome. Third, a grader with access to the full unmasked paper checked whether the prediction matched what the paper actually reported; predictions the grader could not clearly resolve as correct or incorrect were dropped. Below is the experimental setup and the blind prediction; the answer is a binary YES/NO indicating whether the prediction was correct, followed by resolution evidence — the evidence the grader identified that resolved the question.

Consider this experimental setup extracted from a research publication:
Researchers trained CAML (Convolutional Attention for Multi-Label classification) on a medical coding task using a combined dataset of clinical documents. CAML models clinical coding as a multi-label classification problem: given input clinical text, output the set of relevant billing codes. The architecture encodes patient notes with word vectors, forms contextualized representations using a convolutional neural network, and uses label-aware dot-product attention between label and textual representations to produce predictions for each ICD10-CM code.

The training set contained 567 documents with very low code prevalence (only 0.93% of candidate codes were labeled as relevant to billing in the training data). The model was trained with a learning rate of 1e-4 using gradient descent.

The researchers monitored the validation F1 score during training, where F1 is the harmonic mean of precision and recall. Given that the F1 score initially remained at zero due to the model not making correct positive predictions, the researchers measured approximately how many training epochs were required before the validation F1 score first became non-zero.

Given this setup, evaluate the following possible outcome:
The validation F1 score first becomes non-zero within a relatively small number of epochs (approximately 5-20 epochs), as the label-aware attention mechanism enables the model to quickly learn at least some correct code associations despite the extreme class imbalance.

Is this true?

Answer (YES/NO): NO